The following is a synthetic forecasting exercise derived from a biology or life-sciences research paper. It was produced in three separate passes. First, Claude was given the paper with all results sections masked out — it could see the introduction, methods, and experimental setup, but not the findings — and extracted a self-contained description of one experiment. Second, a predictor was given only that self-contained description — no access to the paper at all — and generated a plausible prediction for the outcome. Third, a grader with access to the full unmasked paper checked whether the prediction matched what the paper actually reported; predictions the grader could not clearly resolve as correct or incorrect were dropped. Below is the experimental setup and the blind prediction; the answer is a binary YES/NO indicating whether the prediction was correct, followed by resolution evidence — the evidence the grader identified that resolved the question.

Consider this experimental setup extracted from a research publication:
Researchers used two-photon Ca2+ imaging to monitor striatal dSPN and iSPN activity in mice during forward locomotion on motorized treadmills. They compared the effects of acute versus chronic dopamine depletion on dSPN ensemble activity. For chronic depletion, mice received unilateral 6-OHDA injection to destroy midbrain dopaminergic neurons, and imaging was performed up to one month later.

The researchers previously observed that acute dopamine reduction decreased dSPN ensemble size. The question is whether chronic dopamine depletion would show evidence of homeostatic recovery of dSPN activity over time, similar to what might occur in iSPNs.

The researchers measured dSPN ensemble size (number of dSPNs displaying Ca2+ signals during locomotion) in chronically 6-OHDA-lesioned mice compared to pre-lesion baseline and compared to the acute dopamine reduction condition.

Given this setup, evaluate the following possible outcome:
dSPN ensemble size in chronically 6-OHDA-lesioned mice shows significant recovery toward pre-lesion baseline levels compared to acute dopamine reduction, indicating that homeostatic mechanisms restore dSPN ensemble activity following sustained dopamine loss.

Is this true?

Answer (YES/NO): NO